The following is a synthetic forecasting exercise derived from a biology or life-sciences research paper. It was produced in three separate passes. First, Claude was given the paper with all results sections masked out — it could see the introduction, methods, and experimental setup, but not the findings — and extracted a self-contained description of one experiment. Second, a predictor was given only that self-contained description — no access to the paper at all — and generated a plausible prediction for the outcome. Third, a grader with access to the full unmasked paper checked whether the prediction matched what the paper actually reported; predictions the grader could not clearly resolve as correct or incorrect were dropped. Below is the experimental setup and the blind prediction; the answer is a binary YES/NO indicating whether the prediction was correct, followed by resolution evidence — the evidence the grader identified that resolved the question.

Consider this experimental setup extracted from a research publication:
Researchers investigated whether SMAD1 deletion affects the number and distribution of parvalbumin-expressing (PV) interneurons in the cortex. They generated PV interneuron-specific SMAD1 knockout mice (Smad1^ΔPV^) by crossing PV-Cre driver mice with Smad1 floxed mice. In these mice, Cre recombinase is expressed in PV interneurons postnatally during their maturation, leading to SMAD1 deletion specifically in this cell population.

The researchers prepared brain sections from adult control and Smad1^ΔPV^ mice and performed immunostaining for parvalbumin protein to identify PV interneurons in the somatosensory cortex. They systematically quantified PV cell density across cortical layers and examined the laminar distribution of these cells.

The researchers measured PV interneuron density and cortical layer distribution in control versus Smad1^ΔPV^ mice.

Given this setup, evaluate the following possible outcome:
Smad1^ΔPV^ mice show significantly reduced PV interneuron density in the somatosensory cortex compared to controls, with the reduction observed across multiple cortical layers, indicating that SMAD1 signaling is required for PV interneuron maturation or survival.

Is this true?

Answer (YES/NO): NO